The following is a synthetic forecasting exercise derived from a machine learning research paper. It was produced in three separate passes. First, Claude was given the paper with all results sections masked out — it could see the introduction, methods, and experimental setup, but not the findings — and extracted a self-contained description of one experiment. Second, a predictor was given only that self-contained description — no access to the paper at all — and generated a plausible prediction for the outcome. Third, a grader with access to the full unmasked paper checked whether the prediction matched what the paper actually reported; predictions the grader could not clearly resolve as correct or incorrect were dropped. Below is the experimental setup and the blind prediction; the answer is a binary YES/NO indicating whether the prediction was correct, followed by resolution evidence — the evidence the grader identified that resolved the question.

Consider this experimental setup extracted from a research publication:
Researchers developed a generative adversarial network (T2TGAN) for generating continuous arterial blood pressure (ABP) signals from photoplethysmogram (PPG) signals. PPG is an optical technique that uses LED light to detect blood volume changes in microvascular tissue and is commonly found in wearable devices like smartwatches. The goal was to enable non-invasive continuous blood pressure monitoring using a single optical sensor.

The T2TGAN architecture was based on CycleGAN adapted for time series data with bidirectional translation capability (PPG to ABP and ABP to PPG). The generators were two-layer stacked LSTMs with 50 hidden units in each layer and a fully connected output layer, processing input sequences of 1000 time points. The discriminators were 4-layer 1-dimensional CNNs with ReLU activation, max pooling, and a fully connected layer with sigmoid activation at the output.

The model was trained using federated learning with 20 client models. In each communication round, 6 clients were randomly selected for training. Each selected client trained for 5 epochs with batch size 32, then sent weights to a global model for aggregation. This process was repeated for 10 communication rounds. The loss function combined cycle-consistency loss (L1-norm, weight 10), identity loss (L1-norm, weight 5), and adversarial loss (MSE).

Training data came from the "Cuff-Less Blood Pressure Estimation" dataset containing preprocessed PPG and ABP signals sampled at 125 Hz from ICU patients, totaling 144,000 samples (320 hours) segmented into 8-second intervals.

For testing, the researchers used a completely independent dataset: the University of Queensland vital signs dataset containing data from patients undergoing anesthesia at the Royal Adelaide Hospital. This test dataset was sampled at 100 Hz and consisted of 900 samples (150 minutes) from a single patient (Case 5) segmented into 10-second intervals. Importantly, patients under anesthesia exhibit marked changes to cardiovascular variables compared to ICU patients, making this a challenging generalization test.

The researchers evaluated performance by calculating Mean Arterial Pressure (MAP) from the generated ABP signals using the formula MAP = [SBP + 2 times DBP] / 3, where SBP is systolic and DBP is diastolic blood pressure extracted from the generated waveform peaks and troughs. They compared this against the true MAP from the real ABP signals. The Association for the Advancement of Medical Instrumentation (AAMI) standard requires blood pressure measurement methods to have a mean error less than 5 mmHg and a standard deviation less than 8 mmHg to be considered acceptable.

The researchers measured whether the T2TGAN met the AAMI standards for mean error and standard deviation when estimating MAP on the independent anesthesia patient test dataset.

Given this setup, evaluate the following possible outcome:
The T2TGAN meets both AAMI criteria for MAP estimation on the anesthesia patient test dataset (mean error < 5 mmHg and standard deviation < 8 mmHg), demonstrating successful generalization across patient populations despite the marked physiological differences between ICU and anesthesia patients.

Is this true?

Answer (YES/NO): NO